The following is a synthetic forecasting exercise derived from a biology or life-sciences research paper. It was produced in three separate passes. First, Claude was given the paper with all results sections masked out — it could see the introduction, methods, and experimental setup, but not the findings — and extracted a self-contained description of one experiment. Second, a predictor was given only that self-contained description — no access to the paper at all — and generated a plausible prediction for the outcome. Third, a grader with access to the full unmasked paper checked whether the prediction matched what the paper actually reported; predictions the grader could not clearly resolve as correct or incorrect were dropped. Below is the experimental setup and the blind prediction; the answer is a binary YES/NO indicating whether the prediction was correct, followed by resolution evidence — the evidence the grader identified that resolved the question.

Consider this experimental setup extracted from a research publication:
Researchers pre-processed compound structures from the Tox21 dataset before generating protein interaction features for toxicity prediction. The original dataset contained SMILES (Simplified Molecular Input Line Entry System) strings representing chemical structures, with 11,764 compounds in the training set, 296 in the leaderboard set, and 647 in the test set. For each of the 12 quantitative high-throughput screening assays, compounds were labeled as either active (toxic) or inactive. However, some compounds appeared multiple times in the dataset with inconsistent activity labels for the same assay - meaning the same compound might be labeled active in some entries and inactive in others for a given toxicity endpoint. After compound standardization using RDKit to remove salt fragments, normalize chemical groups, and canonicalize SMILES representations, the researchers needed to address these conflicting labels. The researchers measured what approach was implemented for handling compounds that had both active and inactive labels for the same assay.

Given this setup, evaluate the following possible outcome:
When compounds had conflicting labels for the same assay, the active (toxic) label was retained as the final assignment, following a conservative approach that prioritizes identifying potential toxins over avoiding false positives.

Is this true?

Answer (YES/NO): NO